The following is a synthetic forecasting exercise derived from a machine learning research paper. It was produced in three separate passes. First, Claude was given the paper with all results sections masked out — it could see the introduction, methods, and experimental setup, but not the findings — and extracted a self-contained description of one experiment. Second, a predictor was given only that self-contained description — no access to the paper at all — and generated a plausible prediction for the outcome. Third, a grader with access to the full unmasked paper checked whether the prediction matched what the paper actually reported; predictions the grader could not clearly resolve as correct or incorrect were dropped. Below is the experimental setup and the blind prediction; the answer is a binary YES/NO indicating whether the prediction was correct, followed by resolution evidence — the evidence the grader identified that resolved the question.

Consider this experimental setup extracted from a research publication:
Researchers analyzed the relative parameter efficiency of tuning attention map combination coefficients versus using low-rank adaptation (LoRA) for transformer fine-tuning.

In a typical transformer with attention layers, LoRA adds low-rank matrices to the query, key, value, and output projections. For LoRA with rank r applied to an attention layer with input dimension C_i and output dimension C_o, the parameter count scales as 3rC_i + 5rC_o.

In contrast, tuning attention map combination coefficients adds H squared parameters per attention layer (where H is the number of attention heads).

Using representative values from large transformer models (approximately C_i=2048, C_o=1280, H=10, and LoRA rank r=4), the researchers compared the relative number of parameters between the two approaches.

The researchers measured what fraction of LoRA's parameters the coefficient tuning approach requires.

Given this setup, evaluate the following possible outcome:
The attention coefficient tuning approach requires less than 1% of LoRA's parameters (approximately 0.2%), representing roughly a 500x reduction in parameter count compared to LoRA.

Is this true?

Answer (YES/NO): YES